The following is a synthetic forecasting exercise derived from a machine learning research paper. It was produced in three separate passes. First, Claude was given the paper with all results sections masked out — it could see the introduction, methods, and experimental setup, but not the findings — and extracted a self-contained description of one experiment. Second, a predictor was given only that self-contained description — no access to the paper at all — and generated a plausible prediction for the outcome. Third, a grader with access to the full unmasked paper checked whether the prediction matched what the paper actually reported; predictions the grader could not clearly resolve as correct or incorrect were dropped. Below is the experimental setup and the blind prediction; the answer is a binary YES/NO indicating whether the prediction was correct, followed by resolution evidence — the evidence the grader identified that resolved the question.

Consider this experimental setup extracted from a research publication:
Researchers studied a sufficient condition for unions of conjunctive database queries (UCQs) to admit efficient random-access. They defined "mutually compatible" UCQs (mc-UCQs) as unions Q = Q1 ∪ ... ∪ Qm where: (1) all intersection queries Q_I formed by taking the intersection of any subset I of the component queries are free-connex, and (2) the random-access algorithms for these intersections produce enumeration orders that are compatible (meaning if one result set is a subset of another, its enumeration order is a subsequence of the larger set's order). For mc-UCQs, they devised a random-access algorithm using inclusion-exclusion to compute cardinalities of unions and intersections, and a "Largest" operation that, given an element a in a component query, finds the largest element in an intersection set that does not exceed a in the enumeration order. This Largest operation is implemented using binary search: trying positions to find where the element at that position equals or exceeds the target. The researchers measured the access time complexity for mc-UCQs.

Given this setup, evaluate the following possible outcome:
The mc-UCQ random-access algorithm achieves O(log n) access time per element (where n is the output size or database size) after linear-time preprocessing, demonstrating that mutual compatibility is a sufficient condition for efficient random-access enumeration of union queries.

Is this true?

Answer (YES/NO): NO